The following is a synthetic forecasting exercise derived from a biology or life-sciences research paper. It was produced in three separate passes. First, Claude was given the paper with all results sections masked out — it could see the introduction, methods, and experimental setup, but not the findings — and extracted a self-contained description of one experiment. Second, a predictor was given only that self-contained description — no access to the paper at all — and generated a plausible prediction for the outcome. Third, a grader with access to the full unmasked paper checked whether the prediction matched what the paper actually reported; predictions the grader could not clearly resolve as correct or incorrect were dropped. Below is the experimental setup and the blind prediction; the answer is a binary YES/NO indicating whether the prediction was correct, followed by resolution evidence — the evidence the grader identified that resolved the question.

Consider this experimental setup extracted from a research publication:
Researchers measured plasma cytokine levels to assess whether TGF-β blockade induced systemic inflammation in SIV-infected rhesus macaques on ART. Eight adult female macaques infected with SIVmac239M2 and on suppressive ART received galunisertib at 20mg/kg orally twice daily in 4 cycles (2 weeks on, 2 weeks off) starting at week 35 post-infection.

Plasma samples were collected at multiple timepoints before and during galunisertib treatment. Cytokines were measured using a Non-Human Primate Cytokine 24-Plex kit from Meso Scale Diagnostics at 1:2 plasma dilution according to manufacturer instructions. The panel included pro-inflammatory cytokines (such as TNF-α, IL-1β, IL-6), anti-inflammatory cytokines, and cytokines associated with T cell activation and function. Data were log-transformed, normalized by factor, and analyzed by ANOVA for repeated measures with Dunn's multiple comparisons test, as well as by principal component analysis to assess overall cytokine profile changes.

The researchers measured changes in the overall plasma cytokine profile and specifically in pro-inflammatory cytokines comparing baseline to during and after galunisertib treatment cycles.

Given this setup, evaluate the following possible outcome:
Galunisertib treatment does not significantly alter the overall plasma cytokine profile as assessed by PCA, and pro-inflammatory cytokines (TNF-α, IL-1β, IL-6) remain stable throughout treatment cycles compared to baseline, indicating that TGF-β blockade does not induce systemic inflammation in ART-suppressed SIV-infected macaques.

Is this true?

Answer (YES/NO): YES